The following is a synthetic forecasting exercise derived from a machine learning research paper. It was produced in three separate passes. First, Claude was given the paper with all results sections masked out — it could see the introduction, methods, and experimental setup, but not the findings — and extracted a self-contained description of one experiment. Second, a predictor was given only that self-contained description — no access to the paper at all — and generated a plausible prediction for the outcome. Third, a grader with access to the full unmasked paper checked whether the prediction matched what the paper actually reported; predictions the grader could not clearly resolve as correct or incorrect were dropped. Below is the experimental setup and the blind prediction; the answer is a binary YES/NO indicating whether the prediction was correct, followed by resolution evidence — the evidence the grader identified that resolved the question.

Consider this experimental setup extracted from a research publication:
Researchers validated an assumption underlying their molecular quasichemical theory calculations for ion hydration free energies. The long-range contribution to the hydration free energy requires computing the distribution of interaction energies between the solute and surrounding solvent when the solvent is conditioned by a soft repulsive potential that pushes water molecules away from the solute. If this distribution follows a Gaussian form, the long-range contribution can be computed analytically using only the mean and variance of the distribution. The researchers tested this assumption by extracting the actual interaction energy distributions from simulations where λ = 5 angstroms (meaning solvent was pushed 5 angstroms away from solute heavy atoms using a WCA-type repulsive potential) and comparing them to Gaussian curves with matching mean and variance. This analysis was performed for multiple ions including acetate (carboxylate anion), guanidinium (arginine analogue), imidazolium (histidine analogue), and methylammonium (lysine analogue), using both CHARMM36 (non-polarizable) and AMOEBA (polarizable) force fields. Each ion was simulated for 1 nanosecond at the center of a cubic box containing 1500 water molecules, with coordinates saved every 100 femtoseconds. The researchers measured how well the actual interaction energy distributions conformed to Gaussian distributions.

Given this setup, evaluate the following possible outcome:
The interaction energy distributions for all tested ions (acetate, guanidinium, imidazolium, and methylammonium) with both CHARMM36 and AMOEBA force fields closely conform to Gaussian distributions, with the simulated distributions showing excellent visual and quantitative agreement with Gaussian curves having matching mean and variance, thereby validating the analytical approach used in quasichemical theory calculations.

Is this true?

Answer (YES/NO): YES